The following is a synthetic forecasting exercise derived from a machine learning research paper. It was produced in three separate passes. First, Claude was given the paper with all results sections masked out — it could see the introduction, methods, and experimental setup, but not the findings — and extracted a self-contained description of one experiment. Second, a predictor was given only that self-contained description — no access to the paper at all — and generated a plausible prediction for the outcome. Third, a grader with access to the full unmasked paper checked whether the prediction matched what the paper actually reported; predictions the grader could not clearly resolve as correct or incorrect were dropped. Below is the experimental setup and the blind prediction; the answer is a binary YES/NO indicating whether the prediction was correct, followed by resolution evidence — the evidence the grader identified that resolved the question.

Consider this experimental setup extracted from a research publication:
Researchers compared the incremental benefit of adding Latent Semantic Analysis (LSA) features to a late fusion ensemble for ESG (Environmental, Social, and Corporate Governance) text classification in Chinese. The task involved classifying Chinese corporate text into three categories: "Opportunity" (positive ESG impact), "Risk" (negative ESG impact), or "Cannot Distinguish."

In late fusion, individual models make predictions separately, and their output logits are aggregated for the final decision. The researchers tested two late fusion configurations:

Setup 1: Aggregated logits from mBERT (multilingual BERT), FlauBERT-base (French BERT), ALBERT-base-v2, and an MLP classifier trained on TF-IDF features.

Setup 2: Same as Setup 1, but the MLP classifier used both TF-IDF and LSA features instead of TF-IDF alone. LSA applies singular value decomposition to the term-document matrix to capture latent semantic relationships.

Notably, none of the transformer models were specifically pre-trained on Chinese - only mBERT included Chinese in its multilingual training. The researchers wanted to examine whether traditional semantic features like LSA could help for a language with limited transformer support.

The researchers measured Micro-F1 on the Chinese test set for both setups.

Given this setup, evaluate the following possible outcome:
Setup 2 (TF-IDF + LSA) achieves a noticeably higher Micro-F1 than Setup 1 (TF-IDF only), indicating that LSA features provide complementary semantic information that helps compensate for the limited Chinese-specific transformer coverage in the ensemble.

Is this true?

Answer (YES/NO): NO